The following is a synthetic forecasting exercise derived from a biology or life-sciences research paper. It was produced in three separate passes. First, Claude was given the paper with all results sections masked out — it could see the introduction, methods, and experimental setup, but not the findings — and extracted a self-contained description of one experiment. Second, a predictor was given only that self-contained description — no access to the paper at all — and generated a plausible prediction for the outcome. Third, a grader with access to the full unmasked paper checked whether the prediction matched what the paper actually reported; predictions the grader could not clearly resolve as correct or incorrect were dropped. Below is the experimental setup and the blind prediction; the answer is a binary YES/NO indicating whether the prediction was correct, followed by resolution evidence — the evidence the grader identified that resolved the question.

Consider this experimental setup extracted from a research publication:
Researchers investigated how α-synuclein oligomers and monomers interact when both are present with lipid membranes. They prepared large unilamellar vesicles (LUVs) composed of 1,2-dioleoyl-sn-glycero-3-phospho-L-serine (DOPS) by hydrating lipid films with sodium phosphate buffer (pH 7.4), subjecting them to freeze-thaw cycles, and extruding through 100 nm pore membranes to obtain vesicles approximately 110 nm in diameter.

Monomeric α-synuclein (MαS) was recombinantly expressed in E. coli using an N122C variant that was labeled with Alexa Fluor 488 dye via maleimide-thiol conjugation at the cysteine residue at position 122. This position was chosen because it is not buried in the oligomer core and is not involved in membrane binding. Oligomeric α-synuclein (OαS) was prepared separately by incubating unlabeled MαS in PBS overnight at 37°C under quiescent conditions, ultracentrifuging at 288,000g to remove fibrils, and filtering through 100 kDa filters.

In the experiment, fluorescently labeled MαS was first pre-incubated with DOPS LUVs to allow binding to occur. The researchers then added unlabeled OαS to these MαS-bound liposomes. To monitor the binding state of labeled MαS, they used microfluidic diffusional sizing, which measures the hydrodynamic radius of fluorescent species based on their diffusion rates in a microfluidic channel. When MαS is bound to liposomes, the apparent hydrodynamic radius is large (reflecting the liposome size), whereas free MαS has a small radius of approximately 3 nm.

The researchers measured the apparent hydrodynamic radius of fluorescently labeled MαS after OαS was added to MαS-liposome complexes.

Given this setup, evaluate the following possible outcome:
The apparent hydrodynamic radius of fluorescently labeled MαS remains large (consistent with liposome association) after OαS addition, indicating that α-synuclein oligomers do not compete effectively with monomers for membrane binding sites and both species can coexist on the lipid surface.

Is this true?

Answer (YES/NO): NO